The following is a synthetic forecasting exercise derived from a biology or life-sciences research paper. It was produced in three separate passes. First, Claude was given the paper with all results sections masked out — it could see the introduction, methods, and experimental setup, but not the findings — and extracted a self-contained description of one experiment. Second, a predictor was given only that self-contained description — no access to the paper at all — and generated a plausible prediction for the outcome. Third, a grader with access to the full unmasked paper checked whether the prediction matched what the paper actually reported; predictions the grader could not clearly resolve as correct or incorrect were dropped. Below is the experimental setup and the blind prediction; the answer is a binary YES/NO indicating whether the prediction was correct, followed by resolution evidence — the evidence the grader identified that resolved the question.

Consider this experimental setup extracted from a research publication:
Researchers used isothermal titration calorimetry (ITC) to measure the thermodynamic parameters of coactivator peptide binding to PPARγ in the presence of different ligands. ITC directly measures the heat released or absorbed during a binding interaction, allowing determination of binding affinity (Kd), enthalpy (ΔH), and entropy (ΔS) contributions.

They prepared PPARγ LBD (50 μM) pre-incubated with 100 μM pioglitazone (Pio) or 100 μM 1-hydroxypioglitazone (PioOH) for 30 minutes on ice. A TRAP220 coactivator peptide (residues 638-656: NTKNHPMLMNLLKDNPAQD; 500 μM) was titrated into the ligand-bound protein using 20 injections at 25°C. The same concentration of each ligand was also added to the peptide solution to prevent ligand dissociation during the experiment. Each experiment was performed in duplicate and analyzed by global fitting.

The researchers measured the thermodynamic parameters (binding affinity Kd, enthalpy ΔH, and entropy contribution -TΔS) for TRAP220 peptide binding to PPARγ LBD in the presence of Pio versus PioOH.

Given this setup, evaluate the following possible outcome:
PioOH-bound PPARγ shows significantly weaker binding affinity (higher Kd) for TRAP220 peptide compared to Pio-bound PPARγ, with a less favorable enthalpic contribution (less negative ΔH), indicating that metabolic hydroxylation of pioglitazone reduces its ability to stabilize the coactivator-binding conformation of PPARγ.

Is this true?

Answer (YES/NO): NO